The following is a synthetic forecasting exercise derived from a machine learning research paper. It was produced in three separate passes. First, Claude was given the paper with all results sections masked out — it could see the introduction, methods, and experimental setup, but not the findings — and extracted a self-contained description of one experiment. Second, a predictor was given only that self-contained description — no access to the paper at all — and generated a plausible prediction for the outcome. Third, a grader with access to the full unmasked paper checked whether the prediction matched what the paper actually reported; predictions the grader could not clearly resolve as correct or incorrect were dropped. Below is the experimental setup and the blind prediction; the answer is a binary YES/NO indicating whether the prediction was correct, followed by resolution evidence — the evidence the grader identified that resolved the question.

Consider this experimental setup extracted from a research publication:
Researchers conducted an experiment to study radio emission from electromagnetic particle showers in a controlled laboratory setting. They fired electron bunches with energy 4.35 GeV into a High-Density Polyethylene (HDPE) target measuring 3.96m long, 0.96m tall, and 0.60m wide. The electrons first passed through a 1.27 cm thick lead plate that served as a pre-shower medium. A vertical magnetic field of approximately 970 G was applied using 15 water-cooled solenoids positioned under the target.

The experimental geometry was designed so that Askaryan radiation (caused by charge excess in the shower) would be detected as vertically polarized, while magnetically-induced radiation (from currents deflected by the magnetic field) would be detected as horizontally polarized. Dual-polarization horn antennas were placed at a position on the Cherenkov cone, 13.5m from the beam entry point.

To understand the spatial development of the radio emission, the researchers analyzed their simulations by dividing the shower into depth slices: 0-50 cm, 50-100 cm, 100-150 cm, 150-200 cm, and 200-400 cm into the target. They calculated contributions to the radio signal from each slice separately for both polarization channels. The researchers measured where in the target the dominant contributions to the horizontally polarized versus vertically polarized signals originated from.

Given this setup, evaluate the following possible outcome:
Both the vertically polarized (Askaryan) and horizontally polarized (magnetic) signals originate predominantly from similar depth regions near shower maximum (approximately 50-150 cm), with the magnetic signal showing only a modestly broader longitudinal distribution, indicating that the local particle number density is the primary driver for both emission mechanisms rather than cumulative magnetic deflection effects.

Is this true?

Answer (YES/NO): NO